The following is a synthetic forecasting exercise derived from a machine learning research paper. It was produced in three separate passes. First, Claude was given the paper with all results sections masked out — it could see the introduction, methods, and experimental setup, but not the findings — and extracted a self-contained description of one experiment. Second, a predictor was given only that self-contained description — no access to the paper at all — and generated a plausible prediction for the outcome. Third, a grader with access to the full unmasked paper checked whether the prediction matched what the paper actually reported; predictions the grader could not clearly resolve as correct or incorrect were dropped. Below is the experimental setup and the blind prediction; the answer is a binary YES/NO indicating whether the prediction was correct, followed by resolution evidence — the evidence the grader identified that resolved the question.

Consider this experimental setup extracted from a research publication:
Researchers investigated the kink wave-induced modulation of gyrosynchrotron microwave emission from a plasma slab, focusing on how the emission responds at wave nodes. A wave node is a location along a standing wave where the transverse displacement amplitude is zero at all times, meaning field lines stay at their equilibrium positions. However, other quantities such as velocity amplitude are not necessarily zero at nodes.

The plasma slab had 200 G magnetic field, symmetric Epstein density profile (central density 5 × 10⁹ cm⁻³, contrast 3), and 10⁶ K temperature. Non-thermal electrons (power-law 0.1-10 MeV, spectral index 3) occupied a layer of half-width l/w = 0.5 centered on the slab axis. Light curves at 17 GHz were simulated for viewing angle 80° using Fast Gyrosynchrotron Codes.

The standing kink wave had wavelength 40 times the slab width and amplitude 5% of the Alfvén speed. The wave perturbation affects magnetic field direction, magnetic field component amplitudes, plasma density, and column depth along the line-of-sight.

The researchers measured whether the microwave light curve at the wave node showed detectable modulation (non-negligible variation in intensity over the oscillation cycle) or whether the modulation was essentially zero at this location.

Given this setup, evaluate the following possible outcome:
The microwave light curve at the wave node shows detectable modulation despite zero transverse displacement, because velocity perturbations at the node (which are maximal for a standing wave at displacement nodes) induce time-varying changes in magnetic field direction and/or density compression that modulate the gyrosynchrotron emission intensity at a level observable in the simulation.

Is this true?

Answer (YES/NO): YES